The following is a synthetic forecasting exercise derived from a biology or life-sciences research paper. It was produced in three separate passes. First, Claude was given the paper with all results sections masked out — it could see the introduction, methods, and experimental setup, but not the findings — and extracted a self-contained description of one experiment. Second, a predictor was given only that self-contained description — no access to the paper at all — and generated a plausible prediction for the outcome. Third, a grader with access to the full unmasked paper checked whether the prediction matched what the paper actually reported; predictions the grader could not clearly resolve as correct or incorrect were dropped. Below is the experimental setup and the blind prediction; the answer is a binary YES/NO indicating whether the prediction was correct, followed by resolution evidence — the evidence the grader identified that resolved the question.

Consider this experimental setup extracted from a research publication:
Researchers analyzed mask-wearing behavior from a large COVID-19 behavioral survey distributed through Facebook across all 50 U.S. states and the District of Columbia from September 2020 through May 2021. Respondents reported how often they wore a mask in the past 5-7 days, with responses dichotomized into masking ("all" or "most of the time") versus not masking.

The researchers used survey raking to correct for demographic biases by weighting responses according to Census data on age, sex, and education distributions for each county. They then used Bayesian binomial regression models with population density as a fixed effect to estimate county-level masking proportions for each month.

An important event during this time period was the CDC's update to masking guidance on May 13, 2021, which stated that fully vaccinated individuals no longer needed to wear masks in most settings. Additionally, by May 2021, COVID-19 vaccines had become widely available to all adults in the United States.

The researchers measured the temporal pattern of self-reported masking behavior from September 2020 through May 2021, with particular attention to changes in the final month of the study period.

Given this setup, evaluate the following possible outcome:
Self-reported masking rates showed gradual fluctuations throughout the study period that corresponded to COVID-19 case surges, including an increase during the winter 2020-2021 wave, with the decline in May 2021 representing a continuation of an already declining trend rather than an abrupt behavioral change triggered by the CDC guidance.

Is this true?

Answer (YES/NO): NO